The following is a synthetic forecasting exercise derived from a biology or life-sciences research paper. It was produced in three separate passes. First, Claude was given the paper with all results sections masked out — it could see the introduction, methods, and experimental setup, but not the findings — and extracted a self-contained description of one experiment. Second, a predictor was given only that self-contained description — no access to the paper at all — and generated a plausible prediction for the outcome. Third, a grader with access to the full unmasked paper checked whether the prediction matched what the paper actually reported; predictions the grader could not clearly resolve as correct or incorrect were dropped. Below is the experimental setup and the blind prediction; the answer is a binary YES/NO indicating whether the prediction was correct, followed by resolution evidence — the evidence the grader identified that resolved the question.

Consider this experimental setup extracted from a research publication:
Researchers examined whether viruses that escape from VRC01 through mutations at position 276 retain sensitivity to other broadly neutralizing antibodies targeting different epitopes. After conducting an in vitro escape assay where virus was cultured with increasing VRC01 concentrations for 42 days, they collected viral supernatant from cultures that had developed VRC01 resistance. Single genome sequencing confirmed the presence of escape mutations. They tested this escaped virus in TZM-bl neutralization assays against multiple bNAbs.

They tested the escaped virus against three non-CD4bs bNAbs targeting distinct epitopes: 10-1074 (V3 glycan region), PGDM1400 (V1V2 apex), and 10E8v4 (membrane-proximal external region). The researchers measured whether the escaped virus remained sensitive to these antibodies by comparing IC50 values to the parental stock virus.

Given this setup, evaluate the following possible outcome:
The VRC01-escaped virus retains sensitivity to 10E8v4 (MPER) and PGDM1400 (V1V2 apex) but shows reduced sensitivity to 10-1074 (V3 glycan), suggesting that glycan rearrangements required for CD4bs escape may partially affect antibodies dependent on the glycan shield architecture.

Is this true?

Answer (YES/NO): NO